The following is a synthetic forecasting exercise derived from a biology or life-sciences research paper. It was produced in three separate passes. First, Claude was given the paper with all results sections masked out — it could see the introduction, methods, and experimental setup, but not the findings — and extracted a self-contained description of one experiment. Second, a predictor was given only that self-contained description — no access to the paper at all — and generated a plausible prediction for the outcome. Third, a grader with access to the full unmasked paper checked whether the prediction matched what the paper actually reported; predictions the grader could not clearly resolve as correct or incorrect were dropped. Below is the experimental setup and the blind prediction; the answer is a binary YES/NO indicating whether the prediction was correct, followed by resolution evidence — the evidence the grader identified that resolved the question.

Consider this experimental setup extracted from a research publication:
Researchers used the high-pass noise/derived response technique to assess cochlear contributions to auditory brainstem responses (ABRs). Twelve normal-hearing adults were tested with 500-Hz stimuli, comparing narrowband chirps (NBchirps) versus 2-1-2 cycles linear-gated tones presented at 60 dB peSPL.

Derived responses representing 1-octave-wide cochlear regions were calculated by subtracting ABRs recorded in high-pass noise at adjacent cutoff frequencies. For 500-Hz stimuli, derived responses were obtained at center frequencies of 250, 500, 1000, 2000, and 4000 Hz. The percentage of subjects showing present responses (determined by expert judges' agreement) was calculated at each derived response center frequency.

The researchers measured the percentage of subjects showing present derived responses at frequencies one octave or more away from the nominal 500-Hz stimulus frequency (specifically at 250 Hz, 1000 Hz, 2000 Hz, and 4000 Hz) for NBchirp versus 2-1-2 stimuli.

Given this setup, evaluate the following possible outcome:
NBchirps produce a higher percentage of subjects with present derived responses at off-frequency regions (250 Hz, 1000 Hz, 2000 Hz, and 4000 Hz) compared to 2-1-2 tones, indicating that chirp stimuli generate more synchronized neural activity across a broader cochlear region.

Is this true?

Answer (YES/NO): NO